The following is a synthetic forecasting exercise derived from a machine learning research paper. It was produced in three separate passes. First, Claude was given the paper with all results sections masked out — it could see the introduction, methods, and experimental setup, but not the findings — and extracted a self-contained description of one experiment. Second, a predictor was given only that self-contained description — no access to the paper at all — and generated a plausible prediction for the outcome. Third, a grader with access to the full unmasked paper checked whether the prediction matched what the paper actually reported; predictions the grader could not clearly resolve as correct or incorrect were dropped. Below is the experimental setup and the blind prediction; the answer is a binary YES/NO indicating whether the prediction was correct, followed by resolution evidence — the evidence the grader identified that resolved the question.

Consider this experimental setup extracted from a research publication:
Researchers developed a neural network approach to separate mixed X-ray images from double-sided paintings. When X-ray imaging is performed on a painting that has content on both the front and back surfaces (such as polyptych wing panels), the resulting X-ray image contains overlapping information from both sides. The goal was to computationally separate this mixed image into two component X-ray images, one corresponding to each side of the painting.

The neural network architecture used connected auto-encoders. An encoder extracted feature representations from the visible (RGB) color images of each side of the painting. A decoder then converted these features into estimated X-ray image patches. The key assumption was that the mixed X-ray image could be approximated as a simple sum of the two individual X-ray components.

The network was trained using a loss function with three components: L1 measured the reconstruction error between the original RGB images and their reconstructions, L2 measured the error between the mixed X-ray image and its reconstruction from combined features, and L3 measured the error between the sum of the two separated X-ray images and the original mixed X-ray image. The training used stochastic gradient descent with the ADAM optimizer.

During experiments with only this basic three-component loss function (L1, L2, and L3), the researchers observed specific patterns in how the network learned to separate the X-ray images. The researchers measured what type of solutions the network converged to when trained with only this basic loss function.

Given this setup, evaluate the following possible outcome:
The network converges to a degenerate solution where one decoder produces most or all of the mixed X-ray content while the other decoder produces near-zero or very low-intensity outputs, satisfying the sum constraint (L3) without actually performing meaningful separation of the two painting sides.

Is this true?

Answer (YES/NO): NO